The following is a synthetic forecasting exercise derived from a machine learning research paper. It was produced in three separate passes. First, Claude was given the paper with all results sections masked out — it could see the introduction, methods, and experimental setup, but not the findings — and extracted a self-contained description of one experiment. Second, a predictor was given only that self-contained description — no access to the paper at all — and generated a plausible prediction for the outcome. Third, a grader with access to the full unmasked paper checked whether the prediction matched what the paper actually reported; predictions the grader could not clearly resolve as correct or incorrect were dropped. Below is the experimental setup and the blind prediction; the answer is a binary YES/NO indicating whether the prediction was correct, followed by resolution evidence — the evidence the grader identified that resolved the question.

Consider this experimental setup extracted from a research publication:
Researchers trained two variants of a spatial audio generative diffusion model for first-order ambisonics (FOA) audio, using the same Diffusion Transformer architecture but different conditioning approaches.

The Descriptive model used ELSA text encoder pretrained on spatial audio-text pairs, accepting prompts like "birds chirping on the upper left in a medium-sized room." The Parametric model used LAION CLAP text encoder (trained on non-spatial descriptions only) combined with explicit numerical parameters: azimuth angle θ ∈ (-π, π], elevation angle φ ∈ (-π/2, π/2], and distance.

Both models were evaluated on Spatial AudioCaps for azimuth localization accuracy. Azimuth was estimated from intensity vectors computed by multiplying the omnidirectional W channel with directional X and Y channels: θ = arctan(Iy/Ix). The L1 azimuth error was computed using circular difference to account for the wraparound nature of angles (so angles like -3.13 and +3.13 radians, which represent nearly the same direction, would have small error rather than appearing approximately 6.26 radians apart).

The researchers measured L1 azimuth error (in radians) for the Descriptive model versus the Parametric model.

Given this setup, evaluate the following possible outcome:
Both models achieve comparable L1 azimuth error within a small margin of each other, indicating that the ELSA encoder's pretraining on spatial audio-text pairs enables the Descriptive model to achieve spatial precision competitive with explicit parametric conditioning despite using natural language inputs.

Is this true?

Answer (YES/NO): NO